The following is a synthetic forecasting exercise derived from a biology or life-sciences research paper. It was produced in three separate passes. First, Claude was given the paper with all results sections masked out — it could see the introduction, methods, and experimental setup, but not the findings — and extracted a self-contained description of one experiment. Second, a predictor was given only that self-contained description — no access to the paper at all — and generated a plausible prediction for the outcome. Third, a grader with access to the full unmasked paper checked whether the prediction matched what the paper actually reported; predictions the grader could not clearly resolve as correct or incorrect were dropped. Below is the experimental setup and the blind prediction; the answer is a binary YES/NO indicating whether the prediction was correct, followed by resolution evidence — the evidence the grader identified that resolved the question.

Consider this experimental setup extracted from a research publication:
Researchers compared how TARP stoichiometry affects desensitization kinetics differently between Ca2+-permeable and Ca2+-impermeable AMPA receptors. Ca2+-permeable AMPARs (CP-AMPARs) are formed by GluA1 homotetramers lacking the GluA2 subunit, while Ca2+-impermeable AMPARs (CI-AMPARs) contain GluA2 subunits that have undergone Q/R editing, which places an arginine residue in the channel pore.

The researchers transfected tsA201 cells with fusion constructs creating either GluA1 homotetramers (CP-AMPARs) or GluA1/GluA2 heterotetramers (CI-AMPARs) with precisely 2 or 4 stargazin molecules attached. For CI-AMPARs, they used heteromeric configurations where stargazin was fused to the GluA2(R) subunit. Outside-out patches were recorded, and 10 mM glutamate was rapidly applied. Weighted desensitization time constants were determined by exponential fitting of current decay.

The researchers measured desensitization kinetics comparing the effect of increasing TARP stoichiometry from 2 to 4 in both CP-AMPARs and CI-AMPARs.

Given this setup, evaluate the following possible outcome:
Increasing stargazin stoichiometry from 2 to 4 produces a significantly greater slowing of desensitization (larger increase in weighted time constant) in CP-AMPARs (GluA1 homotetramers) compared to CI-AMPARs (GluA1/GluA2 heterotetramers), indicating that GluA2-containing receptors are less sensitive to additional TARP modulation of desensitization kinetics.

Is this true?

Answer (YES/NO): YES